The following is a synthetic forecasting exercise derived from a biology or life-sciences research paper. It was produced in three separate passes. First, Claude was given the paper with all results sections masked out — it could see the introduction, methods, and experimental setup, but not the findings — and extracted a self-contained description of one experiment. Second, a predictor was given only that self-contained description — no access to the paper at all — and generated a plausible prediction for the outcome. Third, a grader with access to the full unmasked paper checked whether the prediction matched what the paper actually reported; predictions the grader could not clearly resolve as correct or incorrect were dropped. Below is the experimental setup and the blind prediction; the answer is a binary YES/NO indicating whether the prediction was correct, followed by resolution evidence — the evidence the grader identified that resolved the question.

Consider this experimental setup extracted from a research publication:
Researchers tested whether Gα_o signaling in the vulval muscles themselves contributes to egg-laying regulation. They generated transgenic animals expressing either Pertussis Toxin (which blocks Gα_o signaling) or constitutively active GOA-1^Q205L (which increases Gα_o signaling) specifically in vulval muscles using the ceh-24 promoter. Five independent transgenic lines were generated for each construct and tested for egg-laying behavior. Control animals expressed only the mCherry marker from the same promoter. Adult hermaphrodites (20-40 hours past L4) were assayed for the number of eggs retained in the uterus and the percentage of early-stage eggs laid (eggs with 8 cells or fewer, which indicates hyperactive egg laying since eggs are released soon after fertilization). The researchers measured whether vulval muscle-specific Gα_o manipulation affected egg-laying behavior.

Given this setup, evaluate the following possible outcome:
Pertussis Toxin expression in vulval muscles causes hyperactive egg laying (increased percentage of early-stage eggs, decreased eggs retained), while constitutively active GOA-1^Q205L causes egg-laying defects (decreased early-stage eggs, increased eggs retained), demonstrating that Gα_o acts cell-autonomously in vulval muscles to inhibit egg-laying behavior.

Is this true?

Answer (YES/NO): NO